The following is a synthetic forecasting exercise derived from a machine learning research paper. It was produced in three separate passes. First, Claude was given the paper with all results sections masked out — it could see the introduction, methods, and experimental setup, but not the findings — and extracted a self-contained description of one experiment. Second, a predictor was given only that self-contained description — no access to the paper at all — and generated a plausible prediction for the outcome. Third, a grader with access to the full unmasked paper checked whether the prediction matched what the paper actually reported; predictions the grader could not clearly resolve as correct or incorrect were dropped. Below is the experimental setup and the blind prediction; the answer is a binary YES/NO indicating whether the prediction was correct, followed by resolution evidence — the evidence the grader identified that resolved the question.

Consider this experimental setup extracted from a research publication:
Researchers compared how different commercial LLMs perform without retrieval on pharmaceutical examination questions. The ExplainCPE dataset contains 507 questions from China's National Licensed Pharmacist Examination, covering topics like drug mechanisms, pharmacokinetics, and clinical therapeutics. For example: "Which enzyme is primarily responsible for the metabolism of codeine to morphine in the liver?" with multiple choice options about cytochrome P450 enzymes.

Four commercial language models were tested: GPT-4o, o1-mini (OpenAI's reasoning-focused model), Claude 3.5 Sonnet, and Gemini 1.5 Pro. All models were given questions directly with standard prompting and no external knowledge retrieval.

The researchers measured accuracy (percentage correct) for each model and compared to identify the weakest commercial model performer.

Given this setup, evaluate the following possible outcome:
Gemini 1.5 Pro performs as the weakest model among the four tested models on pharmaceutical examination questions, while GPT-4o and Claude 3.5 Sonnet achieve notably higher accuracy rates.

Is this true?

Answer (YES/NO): YES